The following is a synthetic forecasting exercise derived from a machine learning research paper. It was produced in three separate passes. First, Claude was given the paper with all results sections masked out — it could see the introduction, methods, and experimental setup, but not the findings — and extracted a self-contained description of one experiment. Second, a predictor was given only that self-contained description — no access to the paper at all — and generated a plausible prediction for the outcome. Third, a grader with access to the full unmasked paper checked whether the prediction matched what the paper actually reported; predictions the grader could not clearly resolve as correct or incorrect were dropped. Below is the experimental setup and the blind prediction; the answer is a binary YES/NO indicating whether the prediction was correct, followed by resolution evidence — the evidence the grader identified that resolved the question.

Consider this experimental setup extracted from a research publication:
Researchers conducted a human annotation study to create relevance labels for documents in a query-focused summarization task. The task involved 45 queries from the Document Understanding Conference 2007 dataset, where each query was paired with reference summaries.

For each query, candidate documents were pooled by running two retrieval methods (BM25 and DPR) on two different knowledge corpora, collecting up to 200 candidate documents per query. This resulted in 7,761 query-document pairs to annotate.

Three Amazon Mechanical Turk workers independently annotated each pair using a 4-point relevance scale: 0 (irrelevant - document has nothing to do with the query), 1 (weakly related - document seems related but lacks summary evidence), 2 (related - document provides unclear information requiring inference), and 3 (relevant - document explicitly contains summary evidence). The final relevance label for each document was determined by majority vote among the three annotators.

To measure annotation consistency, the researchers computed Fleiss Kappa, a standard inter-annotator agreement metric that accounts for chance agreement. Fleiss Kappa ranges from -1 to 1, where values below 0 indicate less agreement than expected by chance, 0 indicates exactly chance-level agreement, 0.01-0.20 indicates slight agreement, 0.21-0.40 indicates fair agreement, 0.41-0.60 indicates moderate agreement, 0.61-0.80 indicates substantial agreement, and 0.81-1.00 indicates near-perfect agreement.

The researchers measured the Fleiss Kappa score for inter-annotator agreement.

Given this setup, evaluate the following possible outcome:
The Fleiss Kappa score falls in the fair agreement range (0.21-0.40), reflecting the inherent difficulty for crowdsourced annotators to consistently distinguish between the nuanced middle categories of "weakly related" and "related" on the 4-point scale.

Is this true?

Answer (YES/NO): NO